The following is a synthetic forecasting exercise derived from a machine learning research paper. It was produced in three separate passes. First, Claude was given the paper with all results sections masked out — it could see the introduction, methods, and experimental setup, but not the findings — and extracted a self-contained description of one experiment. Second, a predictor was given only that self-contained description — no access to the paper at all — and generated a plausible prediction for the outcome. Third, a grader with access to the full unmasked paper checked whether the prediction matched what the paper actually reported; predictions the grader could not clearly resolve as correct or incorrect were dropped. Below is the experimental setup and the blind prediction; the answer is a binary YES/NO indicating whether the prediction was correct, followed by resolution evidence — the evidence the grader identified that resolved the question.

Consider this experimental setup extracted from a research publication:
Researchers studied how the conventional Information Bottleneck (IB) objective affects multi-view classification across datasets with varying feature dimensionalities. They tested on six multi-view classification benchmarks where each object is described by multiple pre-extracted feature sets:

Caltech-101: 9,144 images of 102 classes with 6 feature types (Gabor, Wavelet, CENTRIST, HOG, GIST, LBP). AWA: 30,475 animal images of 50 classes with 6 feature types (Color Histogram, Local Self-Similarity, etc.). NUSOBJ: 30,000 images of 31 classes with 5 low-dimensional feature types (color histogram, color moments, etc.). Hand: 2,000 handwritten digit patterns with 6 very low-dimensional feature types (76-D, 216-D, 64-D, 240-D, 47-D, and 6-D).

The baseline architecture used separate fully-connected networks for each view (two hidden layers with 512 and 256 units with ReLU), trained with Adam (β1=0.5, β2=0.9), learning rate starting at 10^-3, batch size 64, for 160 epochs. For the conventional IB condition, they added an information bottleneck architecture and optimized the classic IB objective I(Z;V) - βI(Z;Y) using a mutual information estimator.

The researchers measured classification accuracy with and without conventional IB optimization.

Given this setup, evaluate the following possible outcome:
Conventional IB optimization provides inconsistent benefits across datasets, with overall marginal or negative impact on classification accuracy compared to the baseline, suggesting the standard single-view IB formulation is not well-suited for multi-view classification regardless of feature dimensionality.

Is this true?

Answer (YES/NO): NO